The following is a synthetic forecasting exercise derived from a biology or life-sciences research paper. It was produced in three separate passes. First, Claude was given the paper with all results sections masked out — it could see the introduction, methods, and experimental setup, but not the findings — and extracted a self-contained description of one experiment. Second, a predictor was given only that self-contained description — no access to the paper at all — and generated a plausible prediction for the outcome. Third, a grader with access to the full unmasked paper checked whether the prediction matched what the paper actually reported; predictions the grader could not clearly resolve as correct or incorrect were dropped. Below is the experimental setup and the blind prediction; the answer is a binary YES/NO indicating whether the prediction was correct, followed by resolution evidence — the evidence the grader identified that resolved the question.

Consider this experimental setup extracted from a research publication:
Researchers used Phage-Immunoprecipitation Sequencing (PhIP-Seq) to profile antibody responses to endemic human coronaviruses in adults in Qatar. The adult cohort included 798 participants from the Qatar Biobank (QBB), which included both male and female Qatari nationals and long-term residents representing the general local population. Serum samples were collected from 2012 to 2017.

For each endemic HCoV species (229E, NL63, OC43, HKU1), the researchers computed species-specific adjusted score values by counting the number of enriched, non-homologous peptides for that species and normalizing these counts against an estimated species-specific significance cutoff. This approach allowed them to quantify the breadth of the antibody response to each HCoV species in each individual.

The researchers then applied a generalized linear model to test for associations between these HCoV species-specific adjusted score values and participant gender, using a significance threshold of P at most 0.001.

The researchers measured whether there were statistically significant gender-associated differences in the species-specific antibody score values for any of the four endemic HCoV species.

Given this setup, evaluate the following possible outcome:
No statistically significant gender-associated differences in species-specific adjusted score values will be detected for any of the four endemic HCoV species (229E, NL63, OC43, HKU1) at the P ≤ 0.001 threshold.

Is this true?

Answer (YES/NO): NO